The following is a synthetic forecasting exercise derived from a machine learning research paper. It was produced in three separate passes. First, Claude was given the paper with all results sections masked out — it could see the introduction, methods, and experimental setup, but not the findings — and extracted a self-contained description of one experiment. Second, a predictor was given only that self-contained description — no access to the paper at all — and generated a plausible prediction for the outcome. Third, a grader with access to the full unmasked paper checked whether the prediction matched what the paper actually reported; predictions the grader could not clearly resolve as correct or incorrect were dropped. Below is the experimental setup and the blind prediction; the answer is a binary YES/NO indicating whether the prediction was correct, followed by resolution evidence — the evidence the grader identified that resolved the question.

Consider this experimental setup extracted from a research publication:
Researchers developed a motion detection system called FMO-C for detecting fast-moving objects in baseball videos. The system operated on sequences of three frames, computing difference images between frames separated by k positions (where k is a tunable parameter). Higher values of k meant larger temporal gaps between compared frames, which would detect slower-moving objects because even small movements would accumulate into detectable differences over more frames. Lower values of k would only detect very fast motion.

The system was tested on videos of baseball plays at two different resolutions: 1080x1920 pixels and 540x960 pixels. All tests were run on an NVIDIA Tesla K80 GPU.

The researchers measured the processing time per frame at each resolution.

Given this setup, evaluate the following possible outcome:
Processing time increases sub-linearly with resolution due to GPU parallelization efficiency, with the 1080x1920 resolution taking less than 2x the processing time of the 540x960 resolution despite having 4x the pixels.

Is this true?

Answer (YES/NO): NO